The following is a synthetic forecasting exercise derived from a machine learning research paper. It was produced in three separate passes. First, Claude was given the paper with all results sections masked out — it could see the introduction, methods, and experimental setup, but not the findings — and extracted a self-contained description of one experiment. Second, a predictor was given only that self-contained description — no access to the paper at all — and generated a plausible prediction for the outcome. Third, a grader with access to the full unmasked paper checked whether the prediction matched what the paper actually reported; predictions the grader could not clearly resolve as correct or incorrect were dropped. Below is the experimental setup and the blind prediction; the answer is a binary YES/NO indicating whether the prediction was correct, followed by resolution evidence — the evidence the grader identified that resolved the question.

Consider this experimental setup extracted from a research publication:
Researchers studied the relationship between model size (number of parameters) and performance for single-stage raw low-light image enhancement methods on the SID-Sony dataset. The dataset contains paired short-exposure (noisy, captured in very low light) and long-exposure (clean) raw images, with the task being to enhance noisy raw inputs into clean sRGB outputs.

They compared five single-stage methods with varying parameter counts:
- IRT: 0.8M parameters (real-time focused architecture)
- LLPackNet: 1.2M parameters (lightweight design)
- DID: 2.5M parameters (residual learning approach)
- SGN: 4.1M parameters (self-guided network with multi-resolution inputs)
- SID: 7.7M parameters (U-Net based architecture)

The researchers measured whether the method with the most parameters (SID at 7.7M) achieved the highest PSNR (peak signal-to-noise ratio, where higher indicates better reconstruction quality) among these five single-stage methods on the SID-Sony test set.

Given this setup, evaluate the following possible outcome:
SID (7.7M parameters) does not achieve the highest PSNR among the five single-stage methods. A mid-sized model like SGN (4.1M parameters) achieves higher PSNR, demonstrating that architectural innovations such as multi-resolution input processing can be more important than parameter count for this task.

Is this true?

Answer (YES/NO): NO